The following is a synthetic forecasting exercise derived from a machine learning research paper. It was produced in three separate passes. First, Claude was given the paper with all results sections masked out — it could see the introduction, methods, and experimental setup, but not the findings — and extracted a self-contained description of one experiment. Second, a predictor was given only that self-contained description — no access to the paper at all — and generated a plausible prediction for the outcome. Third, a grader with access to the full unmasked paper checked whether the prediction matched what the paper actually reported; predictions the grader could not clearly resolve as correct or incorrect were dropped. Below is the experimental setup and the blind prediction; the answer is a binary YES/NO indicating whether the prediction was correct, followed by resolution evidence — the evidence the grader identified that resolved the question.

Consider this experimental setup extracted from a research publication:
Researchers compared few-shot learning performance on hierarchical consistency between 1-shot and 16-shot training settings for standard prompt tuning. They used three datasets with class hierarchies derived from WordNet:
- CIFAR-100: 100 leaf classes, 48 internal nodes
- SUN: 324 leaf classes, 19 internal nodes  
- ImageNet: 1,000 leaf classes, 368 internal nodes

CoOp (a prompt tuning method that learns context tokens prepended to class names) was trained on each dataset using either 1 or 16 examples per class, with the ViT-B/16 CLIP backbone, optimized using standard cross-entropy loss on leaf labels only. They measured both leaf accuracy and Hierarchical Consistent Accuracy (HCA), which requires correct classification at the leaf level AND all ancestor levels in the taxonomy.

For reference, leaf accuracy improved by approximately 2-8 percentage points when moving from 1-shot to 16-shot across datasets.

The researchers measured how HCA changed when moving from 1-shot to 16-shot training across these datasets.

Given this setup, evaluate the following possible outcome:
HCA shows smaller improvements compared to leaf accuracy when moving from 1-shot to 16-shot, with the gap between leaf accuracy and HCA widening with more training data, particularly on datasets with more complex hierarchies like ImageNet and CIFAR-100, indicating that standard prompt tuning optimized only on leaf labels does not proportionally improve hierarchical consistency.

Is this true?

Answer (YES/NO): YES